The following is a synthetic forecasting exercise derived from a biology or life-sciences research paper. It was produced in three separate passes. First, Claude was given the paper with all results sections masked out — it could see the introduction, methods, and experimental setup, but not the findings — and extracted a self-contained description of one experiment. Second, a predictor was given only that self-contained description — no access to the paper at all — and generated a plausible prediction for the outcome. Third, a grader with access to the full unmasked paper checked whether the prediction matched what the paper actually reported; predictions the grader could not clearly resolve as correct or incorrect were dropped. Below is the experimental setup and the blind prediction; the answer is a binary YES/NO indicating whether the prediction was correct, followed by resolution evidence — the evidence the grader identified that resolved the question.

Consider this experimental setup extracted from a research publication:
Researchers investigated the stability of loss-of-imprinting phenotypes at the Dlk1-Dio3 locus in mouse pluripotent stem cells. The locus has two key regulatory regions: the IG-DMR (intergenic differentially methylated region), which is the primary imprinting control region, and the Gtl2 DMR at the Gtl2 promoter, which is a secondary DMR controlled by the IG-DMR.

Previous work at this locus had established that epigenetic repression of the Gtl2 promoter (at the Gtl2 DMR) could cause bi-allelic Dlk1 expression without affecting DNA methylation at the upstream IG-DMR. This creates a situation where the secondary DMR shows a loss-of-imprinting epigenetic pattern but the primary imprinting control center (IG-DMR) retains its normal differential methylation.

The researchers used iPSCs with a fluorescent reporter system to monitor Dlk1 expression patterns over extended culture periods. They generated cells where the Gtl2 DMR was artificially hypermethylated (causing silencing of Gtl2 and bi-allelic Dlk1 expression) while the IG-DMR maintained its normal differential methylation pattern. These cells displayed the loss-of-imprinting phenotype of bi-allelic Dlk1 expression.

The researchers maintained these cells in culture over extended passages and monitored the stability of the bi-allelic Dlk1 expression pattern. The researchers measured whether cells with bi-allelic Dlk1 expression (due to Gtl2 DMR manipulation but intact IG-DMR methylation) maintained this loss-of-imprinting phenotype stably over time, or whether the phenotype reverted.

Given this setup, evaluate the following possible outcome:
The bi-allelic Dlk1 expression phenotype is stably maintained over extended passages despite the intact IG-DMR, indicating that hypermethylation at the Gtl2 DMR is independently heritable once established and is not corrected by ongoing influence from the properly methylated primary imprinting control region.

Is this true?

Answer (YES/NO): NO